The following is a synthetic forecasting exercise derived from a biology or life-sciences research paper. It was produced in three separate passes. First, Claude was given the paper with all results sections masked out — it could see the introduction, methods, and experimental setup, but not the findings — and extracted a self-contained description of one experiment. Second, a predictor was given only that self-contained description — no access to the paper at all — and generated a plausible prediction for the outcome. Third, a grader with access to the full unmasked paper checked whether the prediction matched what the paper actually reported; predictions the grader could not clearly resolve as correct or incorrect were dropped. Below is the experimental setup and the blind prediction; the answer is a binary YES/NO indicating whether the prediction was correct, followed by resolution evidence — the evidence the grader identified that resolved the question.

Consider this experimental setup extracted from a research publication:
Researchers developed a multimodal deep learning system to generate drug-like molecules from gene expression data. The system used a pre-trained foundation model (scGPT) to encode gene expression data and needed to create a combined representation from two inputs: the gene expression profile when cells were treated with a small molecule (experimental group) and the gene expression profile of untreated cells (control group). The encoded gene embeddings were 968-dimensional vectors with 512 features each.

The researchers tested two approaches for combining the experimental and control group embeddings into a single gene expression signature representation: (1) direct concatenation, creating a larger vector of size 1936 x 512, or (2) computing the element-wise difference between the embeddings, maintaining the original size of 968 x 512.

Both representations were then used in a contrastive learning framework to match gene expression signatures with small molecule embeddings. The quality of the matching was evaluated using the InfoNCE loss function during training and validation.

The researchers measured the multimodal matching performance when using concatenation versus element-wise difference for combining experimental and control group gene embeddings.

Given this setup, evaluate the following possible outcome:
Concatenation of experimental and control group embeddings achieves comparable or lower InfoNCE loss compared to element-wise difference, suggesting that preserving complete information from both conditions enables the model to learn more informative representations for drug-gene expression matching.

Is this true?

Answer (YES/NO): YES